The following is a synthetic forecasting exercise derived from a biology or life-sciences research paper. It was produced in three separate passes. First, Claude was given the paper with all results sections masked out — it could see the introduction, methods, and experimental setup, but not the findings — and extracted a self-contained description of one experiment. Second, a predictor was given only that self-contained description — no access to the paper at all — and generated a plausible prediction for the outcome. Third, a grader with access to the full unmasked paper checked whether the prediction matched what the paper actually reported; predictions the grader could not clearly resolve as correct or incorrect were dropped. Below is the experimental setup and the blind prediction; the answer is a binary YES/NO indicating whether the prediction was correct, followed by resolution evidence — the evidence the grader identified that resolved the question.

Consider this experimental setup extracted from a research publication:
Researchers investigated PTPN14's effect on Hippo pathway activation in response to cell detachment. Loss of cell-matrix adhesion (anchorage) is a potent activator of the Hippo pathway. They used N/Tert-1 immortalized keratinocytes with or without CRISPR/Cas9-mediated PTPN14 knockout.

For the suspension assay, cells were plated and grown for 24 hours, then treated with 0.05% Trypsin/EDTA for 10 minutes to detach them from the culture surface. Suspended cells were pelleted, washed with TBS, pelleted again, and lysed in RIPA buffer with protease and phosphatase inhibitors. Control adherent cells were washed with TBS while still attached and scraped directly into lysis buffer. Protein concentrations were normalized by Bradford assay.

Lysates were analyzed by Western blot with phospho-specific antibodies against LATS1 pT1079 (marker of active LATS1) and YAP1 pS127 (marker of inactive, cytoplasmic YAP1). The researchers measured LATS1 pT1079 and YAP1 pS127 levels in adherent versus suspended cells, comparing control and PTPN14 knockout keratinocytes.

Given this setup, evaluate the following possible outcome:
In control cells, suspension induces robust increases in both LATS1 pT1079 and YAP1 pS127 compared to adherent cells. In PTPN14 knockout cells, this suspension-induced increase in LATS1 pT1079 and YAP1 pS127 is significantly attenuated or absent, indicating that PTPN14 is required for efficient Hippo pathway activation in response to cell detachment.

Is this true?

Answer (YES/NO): YES